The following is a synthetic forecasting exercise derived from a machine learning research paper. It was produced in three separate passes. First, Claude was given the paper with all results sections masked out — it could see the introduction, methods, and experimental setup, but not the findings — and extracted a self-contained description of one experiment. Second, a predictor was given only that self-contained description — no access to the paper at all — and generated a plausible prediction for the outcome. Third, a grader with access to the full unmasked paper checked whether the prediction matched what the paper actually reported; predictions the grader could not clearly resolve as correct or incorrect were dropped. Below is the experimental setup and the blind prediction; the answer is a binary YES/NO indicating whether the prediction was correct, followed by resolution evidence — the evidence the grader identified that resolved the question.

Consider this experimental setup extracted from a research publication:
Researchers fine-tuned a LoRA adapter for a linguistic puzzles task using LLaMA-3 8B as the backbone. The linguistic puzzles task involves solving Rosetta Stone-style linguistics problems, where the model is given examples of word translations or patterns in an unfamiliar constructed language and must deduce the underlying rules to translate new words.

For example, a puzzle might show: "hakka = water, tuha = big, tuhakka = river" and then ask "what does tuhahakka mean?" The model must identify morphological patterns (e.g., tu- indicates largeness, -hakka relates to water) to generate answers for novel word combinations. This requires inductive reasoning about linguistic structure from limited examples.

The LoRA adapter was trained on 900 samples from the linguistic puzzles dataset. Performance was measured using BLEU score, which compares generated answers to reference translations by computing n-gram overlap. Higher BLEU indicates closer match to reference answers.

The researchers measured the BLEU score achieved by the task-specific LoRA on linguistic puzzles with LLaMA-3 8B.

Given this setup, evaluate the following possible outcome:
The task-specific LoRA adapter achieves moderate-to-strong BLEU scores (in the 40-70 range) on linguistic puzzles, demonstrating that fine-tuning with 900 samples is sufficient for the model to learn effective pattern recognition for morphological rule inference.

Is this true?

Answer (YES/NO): YES